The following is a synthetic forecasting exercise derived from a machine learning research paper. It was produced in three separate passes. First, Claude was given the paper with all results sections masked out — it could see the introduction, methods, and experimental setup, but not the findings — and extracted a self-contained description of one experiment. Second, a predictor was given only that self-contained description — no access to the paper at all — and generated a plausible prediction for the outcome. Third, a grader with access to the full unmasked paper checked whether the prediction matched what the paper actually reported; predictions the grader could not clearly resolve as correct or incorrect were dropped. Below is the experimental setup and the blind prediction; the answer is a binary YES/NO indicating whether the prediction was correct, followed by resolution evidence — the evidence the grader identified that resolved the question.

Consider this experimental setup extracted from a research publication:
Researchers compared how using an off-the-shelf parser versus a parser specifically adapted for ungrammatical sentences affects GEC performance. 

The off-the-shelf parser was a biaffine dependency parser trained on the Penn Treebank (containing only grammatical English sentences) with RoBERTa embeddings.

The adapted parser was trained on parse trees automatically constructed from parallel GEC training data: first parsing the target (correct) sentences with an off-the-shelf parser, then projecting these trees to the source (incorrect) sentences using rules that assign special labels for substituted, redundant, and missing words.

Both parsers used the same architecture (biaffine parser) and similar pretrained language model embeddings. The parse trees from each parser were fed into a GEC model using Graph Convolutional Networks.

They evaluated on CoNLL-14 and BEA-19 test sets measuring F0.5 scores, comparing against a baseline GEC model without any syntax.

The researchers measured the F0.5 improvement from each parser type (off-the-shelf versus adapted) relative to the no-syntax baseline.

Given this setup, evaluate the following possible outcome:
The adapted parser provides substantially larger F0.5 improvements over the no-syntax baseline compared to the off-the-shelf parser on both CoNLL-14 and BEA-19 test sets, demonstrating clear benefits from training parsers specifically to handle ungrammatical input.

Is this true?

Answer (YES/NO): YES